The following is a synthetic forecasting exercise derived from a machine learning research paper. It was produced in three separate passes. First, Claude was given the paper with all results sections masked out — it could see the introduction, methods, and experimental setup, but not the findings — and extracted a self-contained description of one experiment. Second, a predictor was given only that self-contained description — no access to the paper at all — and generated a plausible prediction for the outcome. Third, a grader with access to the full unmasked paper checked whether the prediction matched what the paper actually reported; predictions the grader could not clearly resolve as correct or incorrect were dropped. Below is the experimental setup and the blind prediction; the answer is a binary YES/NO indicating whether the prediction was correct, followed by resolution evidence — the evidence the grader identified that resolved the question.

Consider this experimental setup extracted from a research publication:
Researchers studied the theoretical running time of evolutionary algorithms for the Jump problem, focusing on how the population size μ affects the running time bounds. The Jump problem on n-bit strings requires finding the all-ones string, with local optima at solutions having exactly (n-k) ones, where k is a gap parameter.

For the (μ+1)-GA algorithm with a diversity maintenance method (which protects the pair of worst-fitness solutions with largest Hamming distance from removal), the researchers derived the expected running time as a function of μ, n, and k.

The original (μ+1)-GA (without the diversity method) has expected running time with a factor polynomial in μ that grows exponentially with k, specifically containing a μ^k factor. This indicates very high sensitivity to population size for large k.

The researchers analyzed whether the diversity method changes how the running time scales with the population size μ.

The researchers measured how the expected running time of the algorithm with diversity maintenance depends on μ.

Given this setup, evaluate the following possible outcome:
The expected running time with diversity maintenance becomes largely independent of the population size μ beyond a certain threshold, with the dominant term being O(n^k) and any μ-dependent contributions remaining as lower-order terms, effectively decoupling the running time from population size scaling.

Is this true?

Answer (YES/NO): NO